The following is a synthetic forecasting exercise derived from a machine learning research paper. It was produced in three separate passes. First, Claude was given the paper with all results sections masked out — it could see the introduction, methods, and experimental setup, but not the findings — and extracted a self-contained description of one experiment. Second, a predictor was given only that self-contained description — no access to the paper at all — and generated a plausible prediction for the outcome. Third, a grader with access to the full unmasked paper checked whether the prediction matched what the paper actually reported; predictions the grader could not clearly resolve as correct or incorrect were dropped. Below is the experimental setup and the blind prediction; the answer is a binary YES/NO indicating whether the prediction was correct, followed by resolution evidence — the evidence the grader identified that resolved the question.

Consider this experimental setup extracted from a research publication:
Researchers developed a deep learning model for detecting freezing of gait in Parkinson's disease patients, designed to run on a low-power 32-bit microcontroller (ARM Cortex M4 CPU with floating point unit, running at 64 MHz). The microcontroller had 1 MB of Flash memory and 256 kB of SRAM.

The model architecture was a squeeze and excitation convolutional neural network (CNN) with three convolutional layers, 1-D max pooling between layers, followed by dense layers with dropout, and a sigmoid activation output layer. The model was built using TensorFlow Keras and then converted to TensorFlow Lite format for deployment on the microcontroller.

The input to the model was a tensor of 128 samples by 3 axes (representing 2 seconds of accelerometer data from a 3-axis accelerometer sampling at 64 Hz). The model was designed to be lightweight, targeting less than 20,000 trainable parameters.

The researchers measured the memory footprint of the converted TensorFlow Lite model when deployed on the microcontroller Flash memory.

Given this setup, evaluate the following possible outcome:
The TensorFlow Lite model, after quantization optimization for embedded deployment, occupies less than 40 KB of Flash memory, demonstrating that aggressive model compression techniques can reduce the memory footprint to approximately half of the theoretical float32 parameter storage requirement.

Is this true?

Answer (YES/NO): NO